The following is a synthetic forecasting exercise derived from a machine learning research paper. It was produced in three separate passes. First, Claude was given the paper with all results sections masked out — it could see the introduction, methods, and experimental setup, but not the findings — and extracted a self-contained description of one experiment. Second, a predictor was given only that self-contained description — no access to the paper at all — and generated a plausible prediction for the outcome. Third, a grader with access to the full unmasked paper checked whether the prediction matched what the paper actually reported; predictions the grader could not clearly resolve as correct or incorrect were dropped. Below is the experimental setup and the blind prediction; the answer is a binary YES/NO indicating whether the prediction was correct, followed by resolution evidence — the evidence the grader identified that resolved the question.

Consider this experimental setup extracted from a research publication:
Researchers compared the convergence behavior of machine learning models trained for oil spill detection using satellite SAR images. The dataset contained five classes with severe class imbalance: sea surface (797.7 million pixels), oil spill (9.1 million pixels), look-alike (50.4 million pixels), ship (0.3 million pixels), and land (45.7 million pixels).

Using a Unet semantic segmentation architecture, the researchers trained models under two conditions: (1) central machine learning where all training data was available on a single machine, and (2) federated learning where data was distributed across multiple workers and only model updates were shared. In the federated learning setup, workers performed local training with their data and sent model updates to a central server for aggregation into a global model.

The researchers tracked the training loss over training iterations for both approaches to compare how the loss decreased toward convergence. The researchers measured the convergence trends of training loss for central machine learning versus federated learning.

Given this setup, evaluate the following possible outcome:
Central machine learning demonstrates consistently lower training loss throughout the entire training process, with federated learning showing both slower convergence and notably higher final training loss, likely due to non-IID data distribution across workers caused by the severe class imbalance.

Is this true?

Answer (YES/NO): NO